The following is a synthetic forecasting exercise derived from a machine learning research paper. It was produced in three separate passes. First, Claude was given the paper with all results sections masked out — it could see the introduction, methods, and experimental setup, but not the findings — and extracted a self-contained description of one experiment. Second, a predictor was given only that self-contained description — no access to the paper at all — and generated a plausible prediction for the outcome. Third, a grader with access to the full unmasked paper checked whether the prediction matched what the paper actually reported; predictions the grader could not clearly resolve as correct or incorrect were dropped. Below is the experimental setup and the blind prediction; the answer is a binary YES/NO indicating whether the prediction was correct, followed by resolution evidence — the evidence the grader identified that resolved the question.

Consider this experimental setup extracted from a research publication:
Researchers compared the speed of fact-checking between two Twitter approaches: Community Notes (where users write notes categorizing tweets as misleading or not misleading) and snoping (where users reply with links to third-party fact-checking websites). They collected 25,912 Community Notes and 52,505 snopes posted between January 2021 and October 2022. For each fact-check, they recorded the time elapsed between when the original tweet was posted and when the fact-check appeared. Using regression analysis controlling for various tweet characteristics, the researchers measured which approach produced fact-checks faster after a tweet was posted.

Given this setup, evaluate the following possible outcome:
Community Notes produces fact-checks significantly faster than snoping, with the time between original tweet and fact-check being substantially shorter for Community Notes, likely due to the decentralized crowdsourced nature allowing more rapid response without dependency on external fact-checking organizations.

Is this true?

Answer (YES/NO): NO